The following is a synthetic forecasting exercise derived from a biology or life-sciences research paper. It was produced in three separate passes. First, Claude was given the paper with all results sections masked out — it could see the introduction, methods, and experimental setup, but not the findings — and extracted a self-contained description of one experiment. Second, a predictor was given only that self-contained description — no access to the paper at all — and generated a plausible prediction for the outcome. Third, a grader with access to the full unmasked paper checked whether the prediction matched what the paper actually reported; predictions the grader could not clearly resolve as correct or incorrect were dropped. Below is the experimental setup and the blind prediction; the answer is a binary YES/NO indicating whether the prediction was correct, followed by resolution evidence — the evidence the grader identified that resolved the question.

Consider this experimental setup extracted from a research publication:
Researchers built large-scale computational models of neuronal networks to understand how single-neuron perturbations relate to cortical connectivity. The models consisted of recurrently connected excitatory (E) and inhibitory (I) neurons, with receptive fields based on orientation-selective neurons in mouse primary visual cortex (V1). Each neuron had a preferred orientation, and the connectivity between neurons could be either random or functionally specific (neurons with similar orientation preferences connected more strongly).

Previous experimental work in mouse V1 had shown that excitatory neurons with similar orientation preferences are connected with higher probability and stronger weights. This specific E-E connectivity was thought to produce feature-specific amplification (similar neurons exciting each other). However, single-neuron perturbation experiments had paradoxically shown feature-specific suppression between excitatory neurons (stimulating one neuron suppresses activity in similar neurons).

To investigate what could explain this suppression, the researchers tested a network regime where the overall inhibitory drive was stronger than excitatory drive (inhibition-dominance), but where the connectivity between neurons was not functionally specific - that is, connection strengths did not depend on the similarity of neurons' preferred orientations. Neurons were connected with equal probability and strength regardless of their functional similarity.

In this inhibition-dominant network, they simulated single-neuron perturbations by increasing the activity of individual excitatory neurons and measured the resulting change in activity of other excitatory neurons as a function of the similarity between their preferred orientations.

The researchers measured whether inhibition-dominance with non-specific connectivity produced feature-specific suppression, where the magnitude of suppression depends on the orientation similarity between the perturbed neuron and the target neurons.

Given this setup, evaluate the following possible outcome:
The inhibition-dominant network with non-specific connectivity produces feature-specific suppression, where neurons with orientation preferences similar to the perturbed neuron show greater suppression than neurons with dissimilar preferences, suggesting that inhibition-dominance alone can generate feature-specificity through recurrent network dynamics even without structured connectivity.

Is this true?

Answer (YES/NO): NO